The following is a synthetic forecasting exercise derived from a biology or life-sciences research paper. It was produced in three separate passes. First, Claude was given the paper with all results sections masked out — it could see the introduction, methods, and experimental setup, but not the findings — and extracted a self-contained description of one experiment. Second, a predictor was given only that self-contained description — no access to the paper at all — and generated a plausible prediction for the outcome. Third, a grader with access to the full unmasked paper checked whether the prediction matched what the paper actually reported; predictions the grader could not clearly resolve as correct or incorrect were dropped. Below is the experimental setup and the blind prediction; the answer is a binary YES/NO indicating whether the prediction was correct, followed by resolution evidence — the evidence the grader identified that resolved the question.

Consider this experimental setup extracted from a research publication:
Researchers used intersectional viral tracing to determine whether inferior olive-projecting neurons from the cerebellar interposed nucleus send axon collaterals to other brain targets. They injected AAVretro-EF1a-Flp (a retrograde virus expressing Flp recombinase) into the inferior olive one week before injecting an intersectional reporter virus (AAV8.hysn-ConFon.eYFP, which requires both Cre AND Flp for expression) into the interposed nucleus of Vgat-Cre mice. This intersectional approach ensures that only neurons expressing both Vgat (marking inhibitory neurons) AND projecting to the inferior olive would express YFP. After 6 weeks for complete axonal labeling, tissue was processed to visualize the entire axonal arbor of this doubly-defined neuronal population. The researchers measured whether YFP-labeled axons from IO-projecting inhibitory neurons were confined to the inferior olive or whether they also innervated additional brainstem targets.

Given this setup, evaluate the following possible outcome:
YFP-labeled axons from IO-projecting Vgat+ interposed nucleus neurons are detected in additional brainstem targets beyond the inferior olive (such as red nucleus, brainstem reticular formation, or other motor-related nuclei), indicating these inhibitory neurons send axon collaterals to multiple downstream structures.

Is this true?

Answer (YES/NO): YES